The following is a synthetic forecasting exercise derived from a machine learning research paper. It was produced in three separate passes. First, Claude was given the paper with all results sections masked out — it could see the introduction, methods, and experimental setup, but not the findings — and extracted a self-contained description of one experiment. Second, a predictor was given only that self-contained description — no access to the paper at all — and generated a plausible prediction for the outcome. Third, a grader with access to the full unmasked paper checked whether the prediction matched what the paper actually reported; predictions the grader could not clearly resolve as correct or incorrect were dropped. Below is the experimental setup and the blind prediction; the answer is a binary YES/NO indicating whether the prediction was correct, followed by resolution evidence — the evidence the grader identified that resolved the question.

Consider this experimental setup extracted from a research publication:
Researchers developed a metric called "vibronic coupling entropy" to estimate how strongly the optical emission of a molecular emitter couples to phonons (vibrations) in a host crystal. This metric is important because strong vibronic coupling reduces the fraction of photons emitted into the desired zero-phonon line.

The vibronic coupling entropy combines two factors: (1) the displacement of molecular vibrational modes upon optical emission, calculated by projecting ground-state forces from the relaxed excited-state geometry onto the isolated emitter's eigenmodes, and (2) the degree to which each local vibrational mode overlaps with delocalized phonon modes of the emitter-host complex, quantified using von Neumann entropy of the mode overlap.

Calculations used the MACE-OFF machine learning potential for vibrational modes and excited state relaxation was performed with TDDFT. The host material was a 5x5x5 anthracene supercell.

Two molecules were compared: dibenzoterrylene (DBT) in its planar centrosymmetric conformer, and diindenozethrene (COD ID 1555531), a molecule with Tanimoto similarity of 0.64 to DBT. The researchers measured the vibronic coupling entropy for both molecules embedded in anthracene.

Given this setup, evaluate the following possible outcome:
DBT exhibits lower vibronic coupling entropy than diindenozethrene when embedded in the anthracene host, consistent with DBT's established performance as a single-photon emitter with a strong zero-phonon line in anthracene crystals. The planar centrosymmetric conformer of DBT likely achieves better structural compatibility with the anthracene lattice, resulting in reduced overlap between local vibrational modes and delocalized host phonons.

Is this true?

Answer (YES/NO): YES